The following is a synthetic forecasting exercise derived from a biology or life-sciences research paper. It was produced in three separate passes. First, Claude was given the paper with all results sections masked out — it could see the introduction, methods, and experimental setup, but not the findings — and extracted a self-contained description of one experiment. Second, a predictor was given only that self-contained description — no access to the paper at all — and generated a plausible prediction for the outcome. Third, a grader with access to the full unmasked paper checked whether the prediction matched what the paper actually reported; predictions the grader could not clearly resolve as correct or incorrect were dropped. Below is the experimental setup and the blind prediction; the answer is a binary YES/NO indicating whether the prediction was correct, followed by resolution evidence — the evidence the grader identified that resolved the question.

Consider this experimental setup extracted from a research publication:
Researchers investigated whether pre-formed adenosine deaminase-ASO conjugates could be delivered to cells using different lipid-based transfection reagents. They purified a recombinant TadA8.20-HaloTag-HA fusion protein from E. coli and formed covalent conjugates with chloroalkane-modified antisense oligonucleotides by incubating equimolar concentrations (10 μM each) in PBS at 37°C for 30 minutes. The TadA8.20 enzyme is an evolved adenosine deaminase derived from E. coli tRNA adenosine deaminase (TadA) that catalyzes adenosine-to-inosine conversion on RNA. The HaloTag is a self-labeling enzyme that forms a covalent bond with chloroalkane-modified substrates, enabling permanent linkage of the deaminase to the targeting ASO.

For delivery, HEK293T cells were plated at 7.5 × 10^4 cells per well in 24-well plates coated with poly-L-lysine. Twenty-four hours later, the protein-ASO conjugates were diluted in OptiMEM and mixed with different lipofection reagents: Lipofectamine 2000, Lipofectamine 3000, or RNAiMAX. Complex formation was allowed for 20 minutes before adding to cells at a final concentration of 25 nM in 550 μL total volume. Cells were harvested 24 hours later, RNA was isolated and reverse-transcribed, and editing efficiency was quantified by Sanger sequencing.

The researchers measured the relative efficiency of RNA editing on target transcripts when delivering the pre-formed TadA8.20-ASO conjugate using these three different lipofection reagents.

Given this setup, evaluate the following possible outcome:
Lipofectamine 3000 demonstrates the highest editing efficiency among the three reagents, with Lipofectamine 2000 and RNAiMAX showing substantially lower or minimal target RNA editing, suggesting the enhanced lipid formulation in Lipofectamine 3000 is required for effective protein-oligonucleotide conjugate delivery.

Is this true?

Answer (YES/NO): NO